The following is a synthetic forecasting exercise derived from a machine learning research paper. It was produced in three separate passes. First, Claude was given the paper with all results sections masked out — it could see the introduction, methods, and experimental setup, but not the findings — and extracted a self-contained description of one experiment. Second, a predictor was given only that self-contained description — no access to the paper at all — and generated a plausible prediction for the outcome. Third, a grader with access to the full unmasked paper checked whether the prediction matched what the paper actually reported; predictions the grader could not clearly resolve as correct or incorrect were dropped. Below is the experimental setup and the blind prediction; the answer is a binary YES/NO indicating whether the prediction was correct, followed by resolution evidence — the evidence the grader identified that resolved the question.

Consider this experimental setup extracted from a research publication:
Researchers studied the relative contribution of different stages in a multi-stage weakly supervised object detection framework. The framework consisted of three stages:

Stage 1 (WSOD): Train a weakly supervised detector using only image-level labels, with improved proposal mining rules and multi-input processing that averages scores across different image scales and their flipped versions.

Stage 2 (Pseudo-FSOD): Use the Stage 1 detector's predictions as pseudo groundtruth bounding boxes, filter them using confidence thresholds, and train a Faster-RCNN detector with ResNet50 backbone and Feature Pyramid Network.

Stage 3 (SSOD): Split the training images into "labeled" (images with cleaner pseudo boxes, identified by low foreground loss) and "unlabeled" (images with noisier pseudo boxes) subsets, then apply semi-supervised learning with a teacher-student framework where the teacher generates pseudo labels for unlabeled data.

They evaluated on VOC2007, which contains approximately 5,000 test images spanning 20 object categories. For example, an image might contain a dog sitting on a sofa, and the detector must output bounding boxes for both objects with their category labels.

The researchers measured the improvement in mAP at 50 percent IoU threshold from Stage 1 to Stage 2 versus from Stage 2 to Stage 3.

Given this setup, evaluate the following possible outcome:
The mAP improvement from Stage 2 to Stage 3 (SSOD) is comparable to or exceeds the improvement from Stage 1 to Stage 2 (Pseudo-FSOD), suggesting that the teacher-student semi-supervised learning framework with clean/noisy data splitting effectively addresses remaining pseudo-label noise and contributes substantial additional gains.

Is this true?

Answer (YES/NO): YES